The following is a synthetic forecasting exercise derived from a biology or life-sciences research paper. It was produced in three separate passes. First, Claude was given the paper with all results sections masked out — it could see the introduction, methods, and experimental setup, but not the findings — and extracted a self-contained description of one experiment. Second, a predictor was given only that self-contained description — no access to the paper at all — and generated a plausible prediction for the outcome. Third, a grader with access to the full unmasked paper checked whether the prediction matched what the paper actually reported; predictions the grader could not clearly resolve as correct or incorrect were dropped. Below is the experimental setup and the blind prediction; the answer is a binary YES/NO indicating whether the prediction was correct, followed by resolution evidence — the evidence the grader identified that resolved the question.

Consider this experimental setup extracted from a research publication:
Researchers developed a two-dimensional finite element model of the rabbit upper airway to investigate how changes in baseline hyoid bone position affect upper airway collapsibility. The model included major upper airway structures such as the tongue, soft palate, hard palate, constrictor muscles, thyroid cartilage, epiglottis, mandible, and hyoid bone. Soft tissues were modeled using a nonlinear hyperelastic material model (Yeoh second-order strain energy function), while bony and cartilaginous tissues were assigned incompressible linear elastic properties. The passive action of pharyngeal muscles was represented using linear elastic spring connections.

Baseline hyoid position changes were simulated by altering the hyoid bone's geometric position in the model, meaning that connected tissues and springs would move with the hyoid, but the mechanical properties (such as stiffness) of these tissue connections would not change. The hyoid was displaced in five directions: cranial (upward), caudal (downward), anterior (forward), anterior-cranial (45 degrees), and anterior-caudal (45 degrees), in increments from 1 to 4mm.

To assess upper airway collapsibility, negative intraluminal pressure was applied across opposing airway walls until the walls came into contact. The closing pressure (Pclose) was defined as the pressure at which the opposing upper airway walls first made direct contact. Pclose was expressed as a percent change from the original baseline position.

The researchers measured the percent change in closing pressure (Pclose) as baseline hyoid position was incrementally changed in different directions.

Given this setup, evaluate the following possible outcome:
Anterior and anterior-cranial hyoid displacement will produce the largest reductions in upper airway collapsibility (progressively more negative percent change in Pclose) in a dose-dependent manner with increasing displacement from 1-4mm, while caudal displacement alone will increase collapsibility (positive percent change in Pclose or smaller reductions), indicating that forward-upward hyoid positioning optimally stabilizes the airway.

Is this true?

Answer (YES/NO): NO